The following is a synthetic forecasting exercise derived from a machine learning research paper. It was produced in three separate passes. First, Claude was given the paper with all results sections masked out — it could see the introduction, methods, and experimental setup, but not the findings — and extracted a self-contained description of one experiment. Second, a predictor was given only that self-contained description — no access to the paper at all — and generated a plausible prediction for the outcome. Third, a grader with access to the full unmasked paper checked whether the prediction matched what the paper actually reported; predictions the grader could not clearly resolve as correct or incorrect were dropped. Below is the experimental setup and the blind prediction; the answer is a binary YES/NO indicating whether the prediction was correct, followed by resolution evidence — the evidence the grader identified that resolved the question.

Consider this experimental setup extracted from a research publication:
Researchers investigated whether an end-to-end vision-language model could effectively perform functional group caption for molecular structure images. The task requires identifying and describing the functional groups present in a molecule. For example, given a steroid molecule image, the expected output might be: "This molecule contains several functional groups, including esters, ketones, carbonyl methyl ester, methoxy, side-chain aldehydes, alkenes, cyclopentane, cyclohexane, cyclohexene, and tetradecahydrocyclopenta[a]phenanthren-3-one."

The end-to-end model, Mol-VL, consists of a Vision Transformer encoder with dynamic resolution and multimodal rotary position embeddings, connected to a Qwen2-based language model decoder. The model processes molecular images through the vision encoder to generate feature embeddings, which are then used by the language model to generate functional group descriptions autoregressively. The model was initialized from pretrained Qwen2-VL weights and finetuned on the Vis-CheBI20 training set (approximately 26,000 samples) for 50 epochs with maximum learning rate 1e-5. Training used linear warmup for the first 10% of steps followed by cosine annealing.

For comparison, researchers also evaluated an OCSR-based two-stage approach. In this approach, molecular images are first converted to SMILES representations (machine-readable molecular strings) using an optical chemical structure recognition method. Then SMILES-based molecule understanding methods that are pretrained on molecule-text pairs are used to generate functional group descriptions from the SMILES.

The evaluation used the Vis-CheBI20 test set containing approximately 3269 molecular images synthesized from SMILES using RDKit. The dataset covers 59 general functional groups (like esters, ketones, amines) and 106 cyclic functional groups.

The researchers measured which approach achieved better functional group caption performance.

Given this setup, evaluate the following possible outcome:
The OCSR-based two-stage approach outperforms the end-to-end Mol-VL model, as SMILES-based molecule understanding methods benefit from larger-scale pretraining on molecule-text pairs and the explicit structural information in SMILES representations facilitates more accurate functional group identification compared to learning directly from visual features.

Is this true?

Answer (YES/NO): NO